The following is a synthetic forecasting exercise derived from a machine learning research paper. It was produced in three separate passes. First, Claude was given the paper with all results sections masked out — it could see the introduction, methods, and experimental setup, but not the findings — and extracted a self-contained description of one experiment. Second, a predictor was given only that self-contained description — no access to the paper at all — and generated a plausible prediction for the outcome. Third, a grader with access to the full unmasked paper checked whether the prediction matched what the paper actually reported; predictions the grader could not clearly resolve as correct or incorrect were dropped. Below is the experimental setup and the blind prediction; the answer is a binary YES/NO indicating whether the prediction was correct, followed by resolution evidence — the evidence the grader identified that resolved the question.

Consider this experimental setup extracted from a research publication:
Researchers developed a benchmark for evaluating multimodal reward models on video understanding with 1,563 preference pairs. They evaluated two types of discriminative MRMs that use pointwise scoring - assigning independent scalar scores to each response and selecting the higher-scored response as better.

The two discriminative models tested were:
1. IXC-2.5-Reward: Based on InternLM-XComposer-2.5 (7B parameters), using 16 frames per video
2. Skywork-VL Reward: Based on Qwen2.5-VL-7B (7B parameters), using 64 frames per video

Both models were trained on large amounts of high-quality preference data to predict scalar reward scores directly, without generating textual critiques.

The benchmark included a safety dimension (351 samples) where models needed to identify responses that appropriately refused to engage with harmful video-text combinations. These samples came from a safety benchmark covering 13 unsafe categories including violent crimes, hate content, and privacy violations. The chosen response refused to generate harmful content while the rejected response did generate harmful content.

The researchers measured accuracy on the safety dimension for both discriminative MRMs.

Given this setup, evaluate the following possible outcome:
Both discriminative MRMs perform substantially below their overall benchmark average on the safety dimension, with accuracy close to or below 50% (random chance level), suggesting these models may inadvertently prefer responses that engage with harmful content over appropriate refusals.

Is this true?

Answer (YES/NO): NO